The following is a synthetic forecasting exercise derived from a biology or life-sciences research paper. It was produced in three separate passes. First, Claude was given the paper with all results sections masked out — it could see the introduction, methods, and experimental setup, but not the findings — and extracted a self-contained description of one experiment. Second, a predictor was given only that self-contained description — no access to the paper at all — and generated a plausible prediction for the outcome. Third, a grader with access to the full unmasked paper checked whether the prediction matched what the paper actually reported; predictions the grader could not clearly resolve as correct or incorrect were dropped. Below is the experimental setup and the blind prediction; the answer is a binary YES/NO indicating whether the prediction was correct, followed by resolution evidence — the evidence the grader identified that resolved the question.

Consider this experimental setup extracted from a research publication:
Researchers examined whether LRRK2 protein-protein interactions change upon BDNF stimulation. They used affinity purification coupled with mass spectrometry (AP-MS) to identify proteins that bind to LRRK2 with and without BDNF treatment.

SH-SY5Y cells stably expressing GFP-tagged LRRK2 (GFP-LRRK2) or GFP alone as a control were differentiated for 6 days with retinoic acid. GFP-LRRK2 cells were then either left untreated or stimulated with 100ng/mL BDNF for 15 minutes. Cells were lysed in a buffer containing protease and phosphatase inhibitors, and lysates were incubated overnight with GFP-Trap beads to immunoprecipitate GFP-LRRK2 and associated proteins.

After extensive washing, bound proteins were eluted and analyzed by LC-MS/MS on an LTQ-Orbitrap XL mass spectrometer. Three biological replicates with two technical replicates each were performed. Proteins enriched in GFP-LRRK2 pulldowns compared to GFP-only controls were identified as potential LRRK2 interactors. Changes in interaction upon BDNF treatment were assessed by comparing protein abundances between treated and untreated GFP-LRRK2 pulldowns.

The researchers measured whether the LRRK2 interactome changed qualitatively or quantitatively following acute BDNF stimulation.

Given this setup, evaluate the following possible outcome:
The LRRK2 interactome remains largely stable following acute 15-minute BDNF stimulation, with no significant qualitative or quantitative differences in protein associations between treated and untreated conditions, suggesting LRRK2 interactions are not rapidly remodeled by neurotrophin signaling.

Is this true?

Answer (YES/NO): NO